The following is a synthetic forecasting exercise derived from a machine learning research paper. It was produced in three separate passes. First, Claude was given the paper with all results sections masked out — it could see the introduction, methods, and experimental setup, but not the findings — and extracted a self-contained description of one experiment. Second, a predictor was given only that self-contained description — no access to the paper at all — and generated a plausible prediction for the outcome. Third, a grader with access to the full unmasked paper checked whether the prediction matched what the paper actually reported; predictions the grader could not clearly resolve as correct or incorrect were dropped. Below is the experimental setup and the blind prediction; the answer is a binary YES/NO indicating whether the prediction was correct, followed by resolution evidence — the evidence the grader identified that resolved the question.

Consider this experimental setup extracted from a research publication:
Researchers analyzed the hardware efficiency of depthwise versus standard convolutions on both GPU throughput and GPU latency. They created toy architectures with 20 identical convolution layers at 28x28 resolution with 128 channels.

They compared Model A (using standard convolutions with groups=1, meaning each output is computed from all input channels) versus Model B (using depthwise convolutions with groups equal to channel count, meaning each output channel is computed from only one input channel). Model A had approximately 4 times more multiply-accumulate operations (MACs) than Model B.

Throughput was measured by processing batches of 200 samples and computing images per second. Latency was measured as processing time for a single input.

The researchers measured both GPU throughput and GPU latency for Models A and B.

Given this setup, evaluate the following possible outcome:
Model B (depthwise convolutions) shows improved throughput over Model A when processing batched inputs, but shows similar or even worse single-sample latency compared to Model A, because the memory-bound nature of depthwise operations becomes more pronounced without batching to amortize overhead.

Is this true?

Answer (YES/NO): NO